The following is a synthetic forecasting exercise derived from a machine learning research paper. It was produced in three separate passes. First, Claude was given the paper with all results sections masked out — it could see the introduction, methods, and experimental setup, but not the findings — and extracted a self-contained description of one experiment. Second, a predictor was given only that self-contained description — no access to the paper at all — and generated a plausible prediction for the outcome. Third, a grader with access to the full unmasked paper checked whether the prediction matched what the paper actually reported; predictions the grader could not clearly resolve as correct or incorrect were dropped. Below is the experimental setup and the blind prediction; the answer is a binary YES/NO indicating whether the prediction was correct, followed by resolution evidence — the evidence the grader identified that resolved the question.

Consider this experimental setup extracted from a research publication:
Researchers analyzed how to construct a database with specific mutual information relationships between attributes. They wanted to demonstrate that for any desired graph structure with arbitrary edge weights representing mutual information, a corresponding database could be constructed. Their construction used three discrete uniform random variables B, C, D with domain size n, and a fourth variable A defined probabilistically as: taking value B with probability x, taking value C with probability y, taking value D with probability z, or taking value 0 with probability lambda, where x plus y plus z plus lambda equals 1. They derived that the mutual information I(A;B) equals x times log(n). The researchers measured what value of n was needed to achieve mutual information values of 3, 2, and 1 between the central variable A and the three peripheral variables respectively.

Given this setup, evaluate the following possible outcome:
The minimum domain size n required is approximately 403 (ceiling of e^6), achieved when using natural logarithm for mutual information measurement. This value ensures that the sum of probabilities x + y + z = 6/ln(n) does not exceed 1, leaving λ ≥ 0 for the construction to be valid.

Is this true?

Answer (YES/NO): NO